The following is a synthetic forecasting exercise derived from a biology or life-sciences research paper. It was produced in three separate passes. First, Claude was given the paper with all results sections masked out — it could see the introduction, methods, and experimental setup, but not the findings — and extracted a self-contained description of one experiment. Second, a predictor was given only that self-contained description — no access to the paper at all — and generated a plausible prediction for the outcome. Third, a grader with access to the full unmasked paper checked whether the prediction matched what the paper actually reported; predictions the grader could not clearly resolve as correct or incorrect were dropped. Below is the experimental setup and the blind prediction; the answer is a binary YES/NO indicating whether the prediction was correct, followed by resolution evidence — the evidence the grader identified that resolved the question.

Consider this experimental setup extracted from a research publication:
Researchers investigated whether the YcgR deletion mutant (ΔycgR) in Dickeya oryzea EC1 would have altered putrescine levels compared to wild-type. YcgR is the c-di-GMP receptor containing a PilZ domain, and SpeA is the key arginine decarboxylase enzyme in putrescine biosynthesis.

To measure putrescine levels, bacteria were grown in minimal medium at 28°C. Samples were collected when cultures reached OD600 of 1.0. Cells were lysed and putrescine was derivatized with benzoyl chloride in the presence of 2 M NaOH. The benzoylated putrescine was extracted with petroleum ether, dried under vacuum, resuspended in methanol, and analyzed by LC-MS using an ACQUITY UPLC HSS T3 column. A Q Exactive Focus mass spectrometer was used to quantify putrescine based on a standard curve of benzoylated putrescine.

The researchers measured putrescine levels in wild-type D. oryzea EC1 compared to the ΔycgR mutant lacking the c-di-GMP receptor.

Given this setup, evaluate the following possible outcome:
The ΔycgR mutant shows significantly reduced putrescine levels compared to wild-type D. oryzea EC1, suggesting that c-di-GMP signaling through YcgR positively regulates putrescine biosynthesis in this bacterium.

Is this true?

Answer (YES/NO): NO